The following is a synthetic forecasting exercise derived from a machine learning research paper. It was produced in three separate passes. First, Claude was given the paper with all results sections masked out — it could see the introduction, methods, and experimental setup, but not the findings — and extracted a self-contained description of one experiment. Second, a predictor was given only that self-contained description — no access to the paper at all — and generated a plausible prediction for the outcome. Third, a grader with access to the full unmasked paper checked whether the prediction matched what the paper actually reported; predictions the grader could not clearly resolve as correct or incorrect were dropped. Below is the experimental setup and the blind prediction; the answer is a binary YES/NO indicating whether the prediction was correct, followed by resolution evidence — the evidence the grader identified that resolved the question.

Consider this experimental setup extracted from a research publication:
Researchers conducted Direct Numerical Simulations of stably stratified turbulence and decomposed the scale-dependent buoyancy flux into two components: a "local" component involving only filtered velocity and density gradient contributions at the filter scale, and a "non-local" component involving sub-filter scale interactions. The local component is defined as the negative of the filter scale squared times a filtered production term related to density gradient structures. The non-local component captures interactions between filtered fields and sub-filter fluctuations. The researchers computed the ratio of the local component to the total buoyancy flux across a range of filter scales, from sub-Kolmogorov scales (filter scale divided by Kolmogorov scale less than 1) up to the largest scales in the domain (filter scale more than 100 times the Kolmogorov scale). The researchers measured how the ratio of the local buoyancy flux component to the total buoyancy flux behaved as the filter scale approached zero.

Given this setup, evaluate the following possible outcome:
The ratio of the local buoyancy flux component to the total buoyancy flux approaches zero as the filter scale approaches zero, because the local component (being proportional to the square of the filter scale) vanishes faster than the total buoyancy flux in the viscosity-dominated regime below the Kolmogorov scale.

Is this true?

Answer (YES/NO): NO